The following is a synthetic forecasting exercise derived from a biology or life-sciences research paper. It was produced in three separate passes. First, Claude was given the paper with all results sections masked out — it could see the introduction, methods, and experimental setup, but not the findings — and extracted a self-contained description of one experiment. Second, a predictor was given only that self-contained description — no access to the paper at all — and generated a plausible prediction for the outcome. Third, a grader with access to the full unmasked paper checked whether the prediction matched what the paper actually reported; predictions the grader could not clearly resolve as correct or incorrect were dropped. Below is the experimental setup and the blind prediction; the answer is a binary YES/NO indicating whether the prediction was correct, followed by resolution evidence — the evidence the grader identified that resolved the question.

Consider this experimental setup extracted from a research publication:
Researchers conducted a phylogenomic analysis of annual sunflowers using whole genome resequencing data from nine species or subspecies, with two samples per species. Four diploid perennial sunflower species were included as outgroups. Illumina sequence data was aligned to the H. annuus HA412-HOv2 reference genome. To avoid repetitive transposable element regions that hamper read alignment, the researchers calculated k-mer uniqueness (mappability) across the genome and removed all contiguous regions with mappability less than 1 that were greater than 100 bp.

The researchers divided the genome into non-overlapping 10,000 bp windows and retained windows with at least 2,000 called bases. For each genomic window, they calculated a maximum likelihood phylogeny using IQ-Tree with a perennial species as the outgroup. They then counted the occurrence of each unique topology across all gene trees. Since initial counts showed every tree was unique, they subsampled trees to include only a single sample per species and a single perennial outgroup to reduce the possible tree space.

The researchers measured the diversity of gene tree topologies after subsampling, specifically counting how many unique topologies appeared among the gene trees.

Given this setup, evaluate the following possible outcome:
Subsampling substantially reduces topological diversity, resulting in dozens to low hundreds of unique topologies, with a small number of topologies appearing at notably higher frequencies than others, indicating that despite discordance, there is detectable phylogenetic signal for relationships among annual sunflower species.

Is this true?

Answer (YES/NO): NO